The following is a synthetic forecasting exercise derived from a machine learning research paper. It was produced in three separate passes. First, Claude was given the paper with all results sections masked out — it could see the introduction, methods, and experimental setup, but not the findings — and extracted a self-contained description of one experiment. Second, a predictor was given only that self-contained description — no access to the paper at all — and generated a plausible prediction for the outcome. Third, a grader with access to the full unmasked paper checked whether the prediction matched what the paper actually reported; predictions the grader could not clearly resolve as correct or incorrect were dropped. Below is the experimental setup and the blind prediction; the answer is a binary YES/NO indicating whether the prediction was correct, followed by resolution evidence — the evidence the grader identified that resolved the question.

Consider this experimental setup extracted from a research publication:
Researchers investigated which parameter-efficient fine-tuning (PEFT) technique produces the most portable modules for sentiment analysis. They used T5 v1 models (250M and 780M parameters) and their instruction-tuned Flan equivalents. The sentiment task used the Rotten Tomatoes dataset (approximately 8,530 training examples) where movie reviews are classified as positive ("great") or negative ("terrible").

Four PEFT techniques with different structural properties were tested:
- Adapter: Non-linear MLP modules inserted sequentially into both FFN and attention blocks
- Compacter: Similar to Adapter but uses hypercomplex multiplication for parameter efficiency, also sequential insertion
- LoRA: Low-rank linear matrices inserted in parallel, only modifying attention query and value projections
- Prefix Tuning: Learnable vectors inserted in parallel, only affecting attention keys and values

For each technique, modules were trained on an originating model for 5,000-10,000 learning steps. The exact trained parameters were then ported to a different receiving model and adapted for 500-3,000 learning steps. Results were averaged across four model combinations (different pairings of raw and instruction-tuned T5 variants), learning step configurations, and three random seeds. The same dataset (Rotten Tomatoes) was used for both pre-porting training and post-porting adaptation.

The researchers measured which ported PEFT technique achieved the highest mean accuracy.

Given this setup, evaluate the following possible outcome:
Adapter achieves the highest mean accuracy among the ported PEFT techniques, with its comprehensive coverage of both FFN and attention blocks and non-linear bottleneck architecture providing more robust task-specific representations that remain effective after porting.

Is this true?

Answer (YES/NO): YES